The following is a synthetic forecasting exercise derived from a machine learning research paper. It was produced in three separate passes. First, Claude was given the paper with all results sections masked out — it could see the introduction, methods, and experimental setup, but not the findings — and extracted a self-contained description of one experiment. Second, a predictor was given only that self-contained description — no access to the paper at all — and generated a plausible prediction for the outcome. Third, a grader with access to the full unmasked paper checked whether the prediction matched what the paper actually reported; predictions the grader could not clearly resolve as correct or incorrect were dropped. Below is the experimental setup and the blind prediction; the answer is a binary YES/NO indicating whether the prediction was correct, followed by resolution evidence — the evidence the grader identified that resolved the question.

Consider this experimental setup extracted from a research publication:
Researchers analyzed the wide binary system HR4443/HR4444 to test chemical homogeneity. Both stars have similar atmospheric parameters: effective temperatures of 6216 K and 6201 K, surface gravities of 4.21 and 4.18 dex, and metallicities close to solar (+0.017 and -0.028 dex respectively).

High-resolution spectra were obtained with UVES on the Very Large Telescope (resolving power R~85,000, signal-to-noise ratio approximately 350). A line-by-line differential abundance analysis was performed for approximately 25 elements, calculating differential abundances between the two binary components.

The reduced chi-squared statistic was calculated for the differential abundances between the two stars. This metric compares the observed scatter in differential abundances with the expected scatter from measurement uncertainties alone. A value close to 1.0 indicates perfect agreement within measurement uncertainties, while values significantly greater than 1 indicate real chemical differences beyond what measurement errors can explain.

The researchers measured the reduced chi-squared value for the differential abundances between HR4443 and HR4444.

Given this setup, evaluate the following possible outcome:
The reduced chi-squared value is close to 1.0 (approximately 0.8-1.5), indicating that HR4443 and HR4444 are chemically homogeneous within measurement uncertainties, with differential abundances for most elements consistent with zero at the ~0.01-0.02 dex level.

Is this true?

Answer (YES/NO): NO